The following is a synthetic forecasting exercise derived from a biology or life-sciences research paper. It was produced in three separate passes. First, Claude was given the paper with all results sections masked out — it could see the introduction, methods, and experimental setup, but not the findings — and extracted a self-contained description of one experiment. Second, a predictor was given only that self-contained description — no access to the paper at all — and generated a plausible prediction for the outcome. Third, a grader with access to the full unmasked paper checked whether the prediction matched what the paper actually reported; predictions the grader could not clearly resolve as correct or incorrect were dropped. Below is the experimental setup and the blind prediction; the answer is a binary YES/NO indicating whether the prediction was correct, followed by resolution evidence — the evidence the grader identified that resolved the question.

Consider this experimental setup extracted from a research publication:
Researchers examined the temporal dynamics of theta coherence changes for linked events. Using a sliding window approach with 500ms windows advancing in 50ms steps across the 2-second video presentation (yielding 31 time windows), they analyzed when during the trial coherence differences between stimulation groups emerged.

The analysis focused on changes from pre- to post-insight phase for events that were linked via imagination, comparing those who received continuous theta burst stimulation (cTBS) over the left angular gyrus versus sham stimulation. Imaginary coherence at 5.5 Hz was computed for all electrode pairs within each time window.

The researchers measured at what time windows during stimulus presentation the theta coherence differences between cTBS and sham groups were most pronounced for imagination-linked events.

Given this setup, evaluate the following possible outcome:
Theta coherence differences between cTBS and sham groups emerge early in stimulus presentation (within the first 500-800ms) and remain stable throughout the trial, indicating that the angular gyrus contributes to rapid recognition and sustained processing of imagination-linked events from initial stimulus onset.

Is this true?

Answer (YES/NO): NO